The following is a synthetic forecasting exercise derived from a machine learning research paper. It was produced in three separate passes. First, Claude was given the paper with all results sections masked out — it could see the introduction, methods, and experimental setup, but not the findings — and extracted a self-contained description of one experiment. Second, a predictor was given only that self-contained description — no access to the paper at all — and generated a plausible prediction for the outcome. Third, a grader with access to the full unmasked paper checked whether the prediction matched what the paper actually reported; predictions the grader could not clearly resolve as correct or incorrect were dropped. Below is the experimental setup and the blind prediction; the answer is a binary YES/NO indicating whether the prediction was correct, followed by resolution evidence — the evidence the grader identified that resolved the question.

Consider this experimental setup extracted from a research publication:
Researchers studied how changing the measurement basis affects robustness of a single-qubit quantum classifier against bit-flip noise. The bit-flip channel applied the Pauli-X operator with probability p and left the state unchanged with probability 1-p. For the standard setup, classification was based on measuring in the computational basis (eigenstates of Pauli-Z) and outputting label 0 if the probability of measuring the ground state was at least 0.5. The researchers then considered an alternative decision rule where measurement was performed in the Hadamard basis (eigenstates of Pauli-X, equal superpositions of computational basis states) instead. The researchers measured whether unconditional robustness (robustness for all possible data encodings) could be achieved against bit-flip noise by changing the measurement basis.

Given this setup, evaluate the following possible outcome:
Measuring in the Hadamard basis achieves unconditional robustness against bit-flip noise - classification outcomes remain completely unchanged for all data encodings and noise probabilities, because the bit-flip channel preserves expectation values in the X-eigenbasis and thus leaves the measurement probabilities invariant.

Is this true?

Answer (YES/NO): YES